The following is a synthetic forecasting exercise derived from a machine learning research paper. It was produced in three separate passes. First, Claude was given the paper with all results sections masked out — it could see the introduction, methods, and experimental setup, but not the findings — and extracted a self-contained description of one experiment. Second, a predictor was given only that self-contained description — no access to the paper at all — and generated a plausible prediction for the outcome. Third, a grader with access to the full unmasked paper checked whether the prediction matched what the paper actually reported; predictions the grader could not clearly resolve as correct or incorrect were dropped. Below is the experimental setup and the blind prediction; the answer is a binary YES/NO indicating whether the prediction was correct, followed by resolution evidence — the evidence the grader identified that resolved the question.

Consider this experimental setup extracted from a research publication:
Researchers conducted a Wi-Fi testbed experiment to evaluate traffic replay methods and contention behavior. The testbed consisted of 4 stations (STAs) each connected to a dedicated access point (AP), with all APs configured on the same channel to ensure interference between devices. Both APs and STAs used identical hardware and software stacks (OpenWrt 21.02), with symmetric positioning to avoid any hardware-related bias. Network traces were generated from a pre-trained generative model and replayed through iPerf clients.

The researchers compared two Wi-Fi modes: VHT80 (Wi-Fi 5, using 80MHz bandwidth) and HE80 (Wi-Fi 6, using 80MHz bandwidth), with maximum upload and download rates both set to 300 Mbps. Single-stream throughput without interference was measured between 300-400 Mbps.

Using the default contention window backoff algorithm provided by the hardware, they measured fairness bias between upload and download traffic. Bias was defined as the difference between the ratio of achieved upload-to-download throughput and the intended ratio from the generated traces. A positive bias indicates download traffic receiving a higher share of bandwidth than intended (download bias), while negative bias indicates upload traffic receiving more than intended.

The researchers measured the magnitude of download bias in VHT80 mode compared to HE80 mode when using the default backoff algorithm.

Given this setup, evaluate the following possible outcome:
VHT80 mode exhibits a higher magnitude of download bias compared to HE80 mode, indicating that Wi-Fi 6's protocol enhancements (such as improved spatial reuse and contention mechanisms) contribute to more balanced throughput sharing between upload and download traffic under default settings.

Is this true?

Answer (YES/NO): NO